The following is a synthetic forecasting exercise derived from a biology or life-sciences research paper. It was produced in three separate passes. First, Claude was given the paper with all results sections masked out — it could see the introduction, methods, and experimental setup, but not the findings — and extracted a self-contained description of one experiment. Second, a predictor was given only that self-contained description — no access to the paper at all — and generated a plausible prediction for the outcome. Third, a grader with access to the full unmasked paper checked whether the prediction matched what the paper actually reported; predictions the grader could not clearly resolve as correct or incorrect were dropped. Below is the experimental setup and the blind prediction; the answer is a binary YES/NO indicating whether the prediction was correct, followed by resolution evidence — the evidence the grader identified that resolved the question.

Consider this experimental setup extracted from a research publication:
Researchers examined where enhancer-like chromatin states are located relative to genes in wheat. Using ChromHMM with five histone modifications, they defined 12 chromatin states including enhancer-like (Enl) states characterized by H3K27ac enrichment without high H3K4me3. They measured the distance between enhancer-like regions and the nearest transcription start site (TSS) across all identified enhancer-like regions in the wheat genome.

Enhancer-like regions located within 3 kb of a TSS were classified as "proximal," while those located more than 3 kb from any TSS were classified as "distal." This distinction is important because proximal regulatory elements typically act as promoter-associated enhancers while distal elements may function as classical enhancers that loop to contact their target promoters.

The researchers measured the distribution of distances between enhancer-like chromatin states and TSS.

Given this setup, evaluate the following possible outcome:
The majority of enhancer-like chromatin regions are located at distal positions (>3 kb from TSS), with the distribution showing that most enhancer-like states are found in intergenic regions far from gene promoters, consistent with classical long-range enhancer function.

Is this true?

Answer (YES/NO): YES